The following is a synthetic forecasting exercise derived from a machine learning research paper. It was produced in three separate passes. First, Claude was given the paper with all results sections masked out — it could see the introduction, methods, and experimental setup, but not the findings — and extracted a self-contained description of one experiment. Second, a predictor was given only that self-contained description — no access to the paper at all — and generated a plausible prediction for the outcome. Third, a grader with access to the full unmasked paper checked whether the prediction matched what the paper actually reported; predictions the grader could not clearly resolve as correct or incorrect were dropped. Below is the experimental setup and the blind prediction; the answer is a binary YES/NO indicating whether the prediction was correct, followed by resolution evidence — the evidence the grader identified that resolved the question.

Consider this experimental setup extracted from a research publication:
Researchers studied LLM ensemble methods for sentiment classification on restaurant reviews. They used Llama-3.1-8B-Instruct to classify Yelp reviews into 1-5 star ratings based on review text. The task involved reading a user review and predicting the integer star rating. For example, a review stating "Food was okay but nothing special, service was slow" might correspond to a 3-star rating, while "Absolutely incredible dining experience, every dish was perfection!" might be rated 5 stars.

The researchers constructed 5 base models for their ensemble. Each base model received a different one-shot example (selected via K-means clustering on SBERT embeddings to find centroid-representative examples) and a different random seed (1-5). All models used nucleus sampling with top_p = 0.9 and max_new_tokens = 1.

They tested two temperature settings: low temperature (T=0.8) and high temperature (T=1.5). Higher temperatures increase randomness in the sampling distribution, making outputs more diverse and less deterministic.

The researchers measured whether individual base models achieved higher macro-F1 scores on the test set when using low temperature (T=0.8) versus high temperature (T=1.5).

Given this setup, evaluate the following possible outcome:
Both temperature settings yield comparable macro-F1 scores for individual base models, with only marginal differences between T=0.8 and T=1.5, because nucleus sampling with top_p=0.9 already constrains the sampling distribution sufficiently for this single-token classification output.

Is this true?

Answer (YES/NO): NO